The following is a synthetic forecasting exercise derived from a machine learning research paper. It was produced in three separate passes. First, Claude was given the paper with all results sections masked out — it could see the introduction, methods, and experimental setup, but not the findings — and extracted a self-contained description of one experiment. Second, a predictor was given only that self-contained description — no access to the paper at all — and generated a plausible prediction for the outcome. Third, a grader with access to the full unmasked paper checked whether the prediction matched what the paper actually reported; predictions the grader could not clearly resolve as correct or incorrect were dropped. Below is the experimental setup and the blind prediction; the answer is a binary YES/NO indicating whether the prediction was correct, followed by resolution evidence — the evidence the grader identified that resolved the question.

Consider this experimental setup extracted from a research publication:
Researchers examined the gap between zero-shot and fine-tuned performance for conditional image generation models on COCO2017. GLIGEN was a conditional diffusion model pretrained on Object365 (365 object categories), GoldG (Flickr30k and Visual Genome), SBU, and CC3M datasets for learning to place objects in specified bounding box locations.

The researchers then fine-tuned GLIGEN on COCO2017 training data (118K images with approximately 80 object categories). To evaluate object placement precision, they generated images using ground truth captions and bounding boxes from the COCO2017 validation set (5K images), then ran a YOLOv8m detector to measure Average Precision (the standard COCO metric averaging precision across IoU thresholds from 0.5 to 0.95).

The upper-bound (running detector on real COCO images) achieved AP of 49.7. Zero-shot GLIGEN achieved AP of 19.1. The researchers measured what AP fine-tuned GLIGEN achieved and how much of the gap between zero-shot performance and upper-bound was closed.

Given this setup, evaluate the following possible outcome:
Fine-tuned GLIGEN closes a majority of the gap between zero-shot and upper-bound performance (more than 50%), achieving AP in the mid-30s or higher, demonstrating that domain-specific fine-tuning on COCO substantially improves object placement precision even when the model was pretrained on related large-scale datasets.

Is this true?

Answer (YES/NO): NO